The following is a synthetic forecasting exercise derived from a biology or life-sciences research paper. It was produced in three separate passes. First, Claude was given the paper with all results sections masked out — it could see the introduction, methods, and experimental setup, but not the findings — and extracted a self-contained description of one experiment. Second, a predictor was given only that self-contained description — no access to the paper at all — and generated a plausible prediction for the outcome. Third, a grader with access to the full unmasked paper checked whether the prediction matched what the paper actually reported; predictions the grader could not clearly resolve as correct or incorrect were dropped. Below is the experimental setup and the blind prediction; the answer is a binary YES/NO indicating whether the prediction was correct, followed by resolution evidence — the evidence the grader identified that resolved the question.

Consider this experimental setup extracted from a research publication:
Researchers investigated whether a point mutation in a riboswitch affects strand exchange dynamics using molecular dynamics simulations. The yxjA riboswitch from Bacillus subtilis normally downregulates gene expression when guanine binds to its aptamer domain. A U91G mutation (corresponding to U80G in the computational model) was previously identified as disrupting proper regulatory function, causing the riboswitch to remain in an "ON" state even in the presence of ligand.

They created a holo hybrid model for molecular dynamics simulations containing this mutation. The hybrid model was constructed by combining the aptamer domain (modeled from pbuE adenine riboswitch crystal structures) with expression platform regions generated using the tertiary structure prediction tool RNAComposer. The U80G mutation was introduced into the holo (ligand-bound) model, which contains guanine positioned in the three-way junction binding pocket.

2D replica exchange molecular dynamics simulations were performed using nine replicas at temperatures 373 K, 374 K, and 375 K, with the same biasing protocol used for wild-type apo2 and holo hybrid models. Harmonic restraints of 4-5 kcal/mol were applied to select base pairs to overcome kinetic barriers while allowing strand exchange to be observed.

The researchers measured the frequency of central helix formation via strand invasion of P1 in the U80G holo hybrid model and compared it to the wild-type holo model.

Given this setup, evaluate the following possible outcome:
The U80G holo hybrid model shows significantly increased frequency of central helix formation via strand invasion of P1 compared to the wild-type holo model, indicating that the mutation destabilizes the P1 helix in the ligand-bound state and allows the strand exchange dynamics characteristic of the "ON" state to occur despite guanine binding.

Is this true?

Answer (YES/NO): NO